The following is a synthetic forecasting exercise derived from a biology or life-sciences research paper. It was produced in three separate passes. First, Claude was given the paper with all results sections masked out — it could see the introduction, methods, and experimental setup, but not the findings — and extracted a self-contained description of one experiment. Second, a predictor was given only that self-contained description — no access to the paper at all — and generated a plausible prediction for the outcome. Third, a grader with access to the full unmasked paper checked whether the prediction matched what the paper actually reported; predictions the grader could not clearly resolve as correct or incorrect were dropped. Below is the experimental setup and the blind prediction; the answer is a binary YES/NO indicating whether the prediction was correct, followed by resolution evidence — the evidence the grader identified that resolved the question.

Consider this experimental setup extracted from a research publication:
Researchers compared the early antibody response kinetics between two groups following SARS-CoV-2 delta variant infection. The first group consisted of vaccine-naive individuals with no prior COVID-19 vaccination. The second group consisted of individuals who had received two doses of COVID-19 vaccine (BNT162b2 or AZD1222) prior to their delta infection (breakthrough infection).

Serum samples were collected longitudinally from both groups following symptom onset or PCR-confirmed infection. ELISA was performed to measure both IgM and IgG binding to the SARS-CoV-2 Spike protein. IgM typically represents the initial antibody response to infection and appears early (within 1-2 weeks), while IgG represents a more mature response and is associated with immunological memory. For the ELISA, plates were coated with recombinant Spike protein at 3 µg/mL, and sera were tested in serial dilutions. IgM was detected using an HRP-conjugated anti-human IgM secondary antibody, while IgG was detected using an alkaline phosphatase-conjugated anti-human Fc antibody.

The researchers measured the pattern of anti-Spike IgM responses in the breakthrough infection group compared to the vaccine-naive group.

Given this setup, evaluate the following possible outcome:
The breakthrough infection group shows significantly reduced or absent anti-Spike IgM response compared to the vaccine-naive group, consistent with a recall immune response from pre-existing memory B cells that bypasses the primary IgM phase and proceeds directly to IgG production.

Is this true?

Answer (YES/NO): YES